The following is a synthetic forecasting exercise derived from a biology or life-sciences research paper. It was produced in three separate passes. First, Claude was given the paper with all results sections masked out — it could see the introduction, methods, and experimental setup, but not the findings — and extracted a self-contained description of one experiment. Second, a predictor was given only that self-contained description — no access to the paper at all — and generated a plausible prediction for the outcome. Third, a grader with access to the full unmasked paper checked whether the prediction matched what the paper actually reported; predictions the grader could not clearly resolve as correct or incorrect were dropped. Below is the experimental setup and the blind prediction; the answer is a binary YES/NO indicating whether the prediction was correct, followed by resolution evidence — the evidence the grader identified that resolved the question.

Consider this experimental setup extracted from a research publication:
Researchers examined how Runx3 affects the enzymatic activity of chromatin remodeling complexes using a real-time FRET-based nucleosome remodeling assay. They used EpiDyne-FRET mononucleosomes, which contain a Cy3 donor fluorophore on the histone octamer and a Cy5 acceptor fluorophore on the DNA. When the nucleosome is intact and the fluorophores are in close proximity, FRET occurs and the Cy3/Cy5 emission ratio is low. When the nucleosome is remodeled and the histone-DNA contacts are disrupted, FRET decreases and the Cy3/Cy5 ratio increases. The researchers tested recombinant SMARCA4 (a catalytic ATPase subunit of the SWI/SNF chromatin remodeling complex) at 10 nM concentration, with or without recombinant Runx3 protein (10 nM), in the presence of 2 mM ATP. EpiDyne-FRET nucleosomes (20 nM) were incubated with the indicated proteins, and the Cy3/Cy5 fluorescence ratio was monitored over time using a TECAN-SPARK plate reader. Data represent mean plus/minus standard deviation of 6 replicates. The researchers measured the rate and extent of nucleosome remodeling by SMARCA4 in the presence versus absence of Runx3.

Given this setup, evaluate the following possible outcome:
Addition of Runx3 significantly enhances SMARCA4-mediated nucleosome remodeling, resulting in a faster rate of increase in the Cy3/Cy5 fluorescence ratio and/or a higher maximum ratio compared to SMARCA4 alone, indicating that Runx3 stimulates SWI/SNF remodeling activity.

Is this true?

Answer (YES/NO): YES